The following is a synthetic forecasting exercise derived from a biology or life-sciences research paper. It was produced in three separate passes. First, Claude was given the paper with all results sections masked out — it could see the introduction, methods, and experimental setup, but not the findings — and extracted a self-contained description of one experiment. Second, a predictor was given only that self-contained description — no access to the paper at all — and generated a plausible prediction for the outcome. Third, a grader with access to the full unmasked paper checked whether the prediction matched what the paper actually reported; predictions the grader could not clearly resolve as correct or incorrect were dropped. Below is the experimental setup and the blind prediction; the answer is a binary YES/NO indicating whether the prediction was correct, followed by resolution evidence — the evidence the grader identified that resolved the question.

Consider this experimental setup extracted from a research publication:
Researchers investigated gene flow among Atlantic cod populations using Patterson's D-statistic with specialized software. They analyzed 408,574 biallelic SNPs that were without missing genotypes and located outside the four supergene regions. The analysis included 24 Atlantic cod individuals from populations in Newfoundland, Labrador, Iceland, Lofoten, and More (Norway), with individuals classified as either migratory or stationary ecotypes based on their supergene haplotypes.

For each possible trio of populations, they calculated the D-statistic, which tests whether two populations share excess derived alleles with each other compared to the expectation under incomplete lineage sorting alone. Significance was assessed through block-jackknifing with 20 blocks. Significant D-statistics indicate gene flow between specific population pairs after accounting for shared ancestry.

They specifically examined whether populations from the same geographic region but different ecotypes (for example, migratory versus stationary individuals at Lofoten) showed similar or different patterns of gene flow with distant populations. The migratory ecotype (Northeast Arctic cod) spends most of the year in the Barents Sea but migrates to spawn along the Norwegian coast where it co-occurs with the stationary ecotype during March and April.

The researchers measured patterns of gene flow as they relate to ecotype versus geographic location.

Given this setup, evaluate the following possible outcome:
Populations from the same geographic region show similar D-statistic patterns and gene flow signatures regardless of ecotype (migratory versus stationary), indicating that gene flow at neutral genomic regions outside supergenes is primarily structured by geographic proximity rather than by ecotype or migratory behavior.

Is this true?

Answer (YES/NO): YES